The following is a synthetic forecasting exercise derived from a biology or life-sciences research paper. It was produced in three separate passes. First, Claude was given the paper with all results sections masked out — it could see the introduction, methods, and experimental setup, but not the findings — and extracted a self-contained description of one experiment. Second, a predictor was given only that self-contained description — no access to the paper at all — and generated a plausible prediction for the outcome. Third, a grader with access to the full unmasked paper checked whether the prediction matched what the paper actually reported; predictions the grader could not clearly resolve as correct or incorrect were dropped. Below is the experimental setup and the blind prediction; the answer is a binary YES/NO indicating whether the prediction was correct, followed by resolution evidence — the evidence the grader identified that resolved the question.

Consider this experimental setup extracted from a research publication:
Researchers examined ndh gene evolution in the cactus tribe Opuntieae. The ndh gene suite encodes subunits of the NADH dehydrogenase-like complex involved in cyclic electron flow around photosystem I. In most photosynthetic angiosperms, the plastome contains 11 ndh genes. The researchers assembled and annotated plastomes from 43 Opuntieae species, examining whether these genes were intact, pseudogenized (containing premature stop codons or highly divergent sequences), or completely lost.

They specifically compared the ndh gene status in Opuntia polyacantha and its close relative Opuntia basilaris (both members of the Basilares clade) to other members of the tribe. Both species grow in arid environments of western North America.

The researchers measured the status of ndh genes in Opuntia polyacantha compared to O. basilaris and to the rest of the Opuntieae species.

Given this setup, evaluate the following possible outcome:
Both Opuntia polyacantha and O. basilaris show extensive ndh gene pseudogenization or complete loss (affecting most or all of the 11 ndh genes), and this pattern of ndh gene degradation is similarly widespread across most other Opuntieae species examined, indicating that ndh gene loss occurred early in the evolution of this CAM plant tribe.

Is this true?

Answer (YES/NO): NO